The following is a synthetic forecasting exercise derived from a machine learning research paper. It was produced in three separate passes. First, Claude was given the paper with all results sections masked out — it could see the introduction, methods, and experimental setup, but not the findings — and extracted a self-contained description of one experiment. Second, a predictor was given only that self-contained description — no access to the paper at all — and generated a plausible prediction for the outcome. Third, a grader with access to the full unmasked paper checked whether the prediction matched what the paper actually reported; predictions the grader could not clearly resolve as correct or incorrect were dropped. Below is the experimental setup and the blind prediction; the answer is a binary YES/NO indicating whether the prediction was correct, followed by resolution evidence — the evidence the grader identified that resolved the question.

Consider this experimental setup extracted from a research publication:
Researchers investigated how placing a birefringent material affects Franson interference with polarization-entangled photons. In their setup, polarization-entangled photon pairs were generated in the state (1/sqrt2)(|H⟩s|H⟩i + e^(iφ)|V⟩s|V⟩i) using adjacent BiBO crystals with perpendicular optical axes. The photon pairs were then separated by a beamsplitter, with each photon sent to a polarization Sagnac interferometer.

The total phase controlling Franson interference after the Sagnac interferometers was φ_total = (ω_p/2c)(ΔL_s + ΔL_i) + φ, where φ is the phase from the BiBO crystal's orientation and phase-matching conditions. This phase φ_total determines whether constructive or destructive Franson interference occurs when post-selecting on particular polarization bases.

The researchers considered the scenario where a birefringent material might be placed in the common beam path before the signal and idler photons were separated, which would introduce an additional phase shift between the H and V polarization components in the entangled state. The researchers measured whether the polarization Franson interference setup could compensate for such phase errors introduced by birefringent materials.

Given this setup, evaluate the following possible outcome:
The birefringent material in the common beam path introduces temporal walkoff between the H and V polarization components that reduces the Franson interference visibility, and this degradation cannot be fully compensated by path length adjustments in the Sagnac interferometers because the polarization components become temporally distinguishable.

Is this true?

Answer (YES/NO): NO